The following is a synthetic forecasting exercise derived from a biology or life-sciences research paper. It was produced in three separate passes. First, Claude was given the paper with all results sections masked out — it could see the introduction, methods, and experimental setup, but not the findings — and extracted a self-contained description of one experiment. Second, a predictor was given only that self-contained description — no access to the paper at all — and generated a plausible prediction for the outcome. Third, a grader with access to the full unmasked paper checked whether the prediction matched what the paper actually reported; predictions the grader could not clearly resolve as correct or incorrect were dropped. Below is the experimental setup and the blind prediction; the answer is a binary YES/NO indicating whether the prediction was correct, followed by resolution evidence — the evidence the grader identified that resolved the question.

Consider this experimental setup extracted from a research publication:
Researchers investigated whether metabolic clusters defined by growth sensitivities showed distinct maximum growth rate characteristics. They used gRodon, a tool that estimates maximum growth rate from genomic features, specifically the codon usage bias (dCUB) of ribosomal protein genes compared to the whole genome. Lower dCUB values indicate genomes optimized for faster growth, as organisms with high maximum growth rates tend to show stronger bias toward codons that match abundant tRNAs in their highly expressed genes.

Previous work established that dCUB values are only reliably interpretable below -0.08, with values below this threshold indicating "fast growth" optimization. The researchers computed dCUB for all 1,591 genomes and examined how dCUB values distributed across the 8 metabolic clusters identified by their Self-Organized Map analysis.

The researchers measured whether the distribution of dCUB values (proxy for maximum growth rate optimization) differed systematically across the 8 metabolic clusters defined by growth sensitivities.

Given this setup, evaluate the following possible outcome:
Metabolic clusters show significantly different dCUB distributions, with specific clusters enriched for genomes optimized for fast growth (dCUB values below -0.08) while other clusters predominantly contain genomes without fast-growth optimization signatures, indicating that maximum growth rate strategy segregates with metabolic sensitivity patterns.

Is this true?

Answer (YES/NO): YES